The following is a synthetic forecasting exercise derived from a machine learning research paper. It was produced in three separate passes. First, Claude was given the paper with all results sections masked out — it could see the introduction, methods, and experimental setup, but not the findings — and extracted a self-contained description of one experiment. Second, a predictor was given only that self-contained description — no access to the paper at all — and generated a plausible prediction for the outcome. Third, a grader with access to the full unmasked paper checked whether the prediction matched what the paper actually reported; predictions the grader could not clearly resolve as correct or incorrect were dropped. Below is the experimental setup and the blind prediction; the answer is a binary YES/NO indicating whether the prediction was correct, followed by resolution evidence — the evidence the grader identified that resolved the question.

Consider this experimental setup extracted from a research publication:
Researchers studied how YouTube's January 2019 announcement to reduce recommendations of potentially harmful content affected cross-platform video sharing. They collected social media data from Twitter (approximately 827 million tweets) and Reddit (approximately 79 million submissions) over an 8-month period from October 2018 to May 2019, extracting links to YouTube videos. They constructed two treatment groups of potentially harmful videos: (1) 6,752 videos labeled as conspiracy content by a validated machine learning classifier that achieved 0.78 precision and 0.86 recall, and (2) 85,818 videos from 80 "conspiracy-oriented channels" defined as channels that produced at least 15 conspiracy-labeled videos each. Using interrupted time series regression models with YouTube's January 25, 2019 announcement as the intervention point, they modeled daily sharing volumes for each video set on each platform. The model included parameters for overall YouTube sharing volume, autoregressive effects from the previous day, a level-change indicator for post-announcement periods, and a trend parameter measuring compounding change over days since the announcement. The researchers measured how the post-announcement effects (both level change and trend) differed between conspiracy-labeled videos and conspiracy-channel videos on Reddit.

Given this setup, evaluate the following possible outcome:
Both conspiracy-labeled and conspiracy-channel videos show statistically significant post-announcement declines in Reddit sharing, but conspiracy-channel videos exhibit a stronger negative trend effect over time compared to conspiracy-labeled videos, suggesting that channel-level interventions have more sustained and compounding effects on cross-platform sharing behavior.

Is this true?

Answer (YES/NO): NO